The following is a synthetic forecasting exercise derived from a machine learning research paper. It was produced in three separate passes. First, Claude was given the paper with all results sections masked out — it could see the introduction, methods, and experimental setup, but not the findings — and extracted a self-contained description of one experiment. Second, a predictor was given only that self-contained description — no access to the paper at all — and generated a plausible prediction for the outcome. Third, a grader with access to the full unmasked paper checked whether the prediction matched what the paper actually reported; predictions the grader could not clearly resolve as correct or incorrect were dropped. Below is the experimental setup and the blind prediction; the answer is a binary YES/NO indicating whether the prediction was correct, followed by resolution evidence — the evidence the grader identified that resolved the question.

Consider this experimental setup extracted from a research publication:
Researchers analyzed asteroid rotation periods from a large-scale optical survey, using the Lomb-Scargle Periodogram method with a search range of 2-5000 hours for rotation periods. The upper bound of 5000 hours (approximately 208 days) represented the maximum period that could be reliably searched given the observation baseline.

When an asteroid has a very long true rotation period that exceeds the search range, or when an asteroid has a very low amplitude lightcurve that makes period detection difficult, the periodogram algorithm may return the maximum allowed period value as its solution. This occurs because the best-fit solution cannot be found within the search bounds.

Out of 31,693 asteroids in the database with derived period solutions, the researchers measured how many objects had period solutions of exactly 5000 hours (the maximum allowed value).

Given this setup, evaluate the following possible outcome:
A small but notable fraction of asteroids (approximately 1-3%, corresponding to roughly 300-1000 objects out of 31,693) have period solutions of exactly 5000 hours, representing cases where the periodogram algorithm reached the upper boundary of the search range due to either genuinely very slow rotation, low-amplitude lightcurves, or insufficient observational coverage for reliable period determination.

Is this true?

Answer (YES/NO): NO